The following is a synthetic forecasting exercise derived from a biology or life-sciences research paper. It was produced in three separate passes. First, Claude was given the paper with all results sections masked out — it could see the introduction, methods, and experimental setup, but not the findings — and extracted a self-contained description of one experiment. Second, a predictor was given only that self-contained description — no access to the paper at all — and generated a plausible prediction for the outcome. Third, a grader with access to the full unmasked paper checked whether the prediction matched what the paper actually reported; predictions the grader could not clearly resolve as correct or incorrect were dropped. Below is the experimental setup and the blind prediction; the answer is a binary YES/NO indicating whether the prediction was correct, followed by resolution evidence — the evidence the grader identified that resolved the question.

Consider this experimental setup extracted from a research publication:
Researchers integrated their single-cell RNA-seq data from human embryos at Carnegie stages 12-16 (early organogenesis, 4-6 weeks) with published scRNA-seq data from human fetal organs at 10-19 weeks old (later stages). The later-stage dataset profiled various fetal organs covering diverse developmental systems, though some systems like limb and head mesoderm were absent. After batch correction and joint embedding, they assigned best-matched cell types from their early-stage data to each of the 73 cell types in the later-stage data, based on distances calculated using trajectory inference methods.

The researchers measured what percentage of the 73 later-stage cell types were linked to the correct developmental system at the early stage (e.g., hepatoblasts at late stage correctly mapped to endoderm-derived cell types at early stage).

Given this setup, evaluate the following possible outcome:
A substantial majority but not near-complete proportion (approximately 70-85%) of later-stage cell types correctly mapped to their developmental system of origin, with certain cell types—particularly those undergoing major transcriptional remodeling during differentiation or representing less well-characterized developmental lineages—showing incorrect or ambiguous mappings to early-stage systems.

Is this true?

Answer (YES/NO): NO